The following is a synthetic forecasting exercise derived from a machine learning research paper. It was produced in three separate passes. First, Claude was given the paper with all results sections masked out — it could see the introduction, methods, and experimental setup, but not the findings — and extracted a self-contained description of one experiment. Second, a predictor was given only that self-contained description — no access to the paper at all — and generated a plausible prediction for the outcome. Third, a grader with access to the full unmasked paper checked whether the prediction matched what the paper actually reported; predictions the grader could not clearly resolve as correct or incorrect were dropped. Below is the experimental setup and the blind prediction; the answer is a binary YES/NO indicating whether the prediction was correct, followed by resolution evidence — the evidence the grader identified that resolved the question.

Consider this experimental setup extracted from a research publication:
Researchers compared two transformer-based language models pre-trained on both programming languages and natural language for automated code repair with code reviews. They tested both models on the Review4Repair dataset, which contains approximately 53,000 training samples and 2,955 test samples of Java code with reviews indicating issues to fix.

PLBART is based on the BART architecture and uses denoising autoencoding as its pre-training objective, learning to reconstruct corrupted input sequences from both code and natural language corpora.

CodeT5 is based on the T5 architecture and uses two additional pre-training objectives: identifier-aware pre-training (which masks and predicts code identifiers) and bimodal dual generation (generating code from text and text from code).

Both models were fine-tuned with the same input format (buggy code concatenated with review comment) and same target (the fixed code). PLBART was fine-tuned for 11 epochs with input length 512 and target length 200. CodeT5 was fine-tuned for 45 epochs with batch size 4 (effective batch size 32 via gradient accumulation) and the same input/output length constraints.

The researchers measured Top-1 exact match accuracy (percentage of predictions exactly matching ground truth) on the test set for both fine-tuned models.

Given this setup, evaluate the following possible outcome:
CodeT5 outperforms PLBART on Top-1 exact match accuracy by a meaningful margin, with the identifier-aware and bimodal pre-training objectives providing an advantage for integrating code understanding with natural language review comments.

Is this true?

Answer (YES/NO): YES